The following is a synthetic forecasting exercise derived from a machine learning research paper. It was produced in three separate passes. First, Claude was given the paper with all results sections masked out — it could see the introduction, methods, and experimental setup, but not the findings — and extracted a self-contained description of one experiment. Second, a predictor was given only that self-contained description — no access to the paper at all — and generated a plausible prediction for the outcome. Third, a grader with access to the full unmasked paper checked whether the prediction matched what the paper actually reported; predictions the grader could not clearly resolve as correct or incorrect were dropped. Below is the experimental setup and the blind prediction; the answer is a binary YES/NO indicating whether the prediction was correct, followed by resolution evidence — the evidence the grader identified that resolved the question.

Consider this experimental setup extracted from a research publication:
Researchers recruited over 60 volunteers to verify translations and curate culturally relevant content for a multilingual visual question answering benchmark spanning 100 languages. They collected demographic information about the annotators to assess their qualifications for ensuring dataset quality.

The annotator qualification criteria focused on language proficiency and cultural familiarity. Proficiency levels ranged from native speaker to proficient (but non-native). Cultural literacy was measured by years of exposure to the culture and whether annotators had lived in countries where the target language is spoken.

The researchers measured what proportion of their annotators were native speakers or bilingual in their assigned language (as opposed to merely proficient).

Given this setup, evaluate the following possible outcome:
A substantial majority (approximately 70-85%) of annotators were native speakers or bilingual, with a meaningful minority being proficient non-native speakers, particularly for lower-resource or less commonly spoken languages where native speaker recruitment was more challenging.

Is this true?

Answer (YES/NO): YES